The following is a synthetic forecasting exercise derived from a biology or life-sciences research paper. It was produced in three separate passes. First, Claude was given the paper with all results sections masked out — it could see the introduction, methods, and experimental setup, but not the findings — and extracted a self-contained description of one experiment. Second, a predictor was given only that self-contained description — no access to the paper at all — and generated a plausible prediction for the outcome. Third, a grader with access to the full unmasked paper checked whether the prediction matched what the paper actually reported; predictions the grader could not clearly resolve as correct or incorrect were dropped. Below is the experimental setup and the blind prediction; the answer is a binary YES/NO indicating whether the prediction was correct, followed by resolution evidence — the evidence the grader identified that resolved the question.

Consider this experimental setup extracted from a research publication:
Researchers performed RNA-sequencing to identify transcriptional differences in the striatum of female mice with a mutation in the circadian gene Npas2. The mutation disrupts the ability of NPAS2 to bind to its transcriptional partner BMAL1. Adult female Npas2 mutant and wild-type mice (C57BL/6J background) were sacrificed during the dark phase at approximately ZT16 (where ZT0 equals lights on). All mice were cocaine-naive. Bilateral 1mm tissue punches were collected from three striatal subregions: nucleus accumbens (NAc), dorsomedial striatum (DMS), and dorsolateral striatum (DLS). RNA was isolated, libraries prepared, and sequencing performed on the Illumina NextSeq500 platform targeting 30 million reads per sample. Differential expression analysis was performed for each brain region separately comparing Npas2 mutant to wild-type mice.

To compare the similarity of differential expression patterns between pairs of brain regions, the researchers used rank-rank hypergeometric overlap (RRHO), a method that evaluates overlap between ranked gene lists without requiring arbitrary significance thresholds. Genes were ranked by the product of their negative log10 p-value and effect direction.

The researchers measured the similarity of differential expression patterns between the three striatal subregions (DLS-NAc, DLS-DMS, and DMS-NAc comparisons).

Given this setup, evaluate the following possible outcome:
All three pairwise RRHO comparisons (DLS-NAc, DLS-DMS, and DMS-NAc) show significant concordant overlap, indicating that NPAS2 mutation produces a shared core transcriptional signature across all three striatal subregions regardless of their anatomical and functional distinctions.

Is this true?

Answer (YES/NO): NO